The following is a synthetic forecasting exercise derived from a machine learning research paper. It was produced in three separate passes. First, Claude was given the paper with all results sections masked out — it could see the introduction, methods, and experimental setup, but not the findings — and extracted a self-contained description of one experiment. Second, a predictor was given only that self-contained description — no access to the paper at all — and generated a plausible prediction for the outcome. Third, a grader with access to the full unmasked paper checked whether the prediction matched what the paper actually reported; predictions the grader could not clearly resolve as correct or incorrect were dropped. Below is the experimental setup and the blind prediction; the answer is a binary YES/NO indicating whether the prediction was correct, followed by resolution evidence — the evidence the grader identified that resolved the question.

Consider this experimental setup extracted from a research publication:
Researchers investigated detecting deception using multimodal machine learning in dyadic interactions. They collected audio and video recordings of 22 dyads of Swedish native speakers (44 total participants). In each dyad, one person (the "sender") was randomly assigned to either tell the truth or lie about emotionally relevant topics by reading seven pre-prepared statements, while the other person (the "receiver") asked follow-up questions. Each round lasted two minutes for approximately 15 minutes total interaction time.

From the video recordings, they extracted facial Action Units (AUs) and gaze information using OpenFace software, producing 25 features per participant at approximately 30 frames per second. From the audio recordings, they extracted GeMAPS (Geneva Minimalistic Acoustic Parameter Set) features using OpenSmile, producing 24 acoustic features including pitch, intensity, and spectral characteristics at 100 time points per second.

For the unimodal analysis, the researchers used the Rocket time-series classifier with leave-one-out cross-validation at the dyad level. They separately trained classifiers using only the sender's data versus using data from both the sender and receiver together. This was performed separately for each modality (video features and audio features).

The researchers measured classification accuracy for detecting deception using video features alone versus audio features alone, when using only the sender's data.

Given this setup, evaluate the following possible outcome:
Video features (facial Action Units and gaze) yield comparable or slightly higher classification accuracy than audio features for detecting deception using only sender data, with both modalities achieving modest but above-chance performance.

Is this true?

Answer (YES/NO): NO